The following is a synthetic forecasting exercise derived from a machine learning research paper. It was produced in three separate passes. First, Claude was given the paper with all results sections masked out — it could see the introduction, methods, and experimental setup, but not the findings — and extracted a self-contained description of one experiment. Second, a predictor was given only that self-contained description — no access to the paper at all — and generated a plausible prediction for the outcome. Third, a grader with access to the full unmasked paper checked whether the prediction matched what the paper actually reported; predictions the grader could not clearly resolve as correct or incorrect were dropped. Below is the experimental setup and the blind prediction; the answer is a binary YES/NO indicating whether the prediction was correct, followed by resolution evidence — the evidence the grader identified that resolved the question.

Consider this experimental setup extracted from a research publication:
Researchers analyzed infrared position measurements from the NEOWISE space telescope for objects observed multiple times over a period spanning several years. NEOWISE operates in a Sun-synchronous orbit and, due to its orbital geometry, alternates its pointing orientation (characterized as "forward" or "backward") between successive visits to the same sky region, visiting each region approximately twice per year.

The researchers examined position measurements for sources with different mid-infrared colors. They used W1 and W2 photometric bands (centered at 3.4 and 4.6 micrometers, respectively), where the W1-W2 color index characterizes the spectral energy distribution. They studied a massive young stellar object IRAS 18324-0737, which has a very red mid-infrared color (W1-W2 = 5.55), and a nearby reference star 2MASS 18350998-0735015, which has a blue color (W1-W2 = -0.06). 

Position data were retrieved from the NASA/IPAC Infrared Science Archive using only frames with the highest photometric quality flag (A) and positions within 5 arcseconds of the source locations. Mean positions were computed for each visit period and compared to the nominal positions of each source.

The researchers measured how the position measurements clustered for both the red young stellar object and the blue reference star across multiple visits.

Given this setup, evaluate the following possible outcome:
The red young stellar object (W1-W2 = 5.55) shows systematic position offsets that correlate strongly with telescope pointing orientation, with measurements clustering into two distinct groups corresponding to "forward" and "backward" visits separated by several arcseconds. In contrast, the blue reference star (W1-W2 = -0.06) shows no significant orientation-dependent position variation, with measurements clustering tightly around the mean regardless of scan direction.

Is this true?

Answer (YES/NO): NO